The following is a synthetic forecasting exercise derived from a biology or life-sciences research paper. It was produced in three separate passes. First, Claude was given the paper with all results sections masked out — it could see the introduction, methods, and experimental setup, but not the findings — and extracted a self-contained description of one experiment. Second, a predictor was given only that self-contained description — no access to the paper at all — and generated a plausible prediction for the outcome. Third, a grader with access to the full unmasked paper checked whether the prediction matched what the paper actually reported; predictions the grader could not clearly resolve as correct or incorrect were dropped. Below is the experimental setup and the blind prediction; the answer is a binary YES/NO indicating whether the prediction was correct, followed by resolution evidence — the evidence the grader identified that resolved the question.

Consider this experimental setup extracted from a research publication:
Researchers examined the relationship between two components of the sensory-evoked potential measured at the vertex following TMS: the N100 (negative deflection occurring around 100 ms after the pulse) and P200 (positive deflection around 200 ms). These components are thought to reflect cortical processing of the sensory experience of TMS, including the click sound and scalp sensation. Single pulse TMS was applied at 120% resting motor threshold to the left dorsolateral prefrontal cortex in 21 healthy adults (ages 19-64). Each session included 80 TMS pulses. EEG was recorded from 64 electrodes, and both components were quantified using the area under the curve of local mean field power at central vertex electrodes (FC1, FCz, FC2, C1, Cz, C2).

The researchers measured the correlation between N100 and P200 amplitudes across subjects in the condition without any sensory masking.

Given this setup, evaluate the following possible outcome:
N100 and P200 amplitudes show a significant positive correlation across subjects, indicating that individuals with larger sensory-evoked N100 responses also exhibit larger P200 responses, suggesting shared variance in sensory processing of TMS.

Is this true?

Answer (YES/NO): YES